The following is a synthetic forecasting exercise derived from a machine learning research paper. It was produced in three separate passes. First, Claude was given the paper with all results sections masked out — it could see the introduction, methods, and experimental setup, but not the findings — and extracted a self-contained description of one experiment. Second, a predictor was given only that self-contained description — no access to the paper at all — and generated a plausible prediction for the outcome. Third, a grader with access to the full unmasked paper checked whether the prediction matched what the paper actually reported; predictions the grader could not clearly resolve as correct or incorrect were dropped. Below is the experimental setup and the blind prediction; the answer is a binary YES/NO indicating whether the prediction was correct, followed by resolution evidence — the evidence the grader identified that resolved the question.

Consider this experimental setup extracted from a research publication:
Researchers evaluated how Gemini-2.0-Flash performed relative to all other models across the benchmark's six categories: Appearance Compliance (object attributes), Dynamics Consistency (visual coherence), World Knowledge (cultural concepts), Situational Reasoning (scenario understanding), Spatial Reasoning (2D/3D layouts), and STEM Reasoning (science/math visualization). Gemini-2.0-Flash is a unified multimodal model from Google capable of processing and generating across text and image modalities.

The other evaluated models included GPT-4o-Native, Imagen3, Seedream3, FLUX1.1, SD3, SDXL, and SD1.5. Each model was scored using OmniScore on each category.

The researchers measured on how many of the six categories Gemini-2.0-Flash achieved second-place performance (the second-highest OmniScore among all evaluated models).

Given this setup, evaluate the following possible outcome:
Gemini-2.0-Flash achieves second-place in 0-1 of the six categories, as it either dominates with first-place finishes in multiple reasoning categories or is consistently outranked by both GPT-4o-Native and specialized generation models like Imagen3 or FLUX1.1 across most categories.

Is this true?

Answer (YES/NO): NO